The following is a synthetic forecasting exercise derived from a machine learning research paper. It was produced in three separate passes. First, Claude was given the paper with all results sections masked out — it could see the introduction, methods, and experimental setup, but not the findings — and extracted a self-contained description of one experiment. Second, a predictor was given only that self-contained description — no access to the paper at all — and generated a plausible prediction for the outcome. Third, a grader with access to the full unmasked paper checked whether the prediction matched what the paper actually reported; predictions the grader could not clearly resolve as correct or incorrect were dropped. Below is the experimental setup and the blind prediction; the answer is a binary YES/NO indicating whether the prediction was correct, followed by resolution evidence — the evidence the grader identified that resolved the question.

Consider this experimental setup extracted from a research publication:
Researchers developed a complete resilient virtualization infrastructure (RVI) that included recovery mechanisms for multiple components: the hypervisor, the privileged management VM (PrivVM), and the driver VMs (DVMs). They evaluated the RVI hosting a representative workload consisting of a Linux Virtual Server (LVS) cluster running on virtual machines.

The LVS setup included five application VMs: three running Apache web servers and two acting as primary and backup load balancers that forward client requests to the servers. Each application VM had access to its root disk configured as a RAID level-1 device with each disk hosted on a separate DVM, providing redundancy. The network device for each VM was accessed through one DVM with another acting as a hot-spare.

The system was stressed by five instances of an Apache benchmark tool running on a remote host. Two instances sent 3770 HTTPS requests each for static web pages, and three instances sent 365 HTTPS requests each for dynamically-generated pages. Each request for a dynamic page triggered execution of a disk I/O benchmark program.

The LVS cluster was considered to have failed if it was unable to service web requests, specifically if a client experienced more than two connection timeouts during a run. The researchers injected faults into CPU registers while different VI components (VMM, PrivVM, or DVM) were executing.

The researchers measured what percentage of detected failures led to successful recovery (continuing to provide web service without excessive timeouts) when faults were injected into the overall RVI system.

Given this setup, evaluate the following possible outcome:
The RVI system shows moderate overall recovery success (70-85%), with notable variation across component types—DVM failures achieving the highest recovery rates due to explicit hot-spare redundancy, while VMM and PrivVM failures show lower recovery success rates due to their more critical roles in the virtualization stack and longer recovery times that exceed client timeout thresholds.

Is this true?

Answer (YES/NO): NO